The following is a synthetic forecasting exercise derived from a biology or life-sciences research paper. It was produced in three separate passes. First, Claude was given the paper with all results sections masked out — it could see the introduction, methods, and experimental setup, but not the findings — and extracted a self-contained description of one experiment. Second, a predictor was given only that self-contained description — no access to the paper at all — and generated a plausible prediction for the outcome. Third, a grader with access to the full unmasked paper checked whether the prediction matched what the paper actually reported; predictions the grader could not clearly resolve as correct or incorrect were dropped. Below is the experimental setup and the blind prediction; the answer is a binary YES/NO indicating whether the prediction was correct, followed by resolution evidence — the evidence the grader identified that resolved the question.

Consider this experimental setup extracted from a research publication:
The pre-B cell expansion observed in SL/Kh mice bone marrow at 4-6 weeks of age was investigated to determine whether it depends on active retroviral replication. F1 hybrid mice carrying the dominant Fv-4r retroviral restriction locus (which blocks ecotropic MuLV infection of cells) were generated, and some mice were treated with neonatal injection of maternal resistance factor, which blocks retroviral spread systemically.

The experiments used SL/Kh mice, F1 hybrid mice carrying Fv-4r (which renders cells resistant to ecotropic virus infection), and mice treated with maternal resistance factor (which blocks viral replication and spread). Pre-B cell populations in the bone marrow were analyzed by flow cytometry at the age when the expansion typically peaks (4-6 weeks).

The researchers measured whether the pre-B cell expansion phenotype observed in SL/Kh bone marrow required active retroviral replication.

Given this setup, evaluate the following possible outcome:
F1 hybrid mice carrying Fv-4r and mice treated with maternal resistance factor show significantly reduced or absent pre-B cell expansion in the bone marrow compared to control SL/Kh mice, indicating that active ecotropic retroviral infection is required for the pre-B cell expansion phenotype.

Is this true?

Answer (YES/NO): NO